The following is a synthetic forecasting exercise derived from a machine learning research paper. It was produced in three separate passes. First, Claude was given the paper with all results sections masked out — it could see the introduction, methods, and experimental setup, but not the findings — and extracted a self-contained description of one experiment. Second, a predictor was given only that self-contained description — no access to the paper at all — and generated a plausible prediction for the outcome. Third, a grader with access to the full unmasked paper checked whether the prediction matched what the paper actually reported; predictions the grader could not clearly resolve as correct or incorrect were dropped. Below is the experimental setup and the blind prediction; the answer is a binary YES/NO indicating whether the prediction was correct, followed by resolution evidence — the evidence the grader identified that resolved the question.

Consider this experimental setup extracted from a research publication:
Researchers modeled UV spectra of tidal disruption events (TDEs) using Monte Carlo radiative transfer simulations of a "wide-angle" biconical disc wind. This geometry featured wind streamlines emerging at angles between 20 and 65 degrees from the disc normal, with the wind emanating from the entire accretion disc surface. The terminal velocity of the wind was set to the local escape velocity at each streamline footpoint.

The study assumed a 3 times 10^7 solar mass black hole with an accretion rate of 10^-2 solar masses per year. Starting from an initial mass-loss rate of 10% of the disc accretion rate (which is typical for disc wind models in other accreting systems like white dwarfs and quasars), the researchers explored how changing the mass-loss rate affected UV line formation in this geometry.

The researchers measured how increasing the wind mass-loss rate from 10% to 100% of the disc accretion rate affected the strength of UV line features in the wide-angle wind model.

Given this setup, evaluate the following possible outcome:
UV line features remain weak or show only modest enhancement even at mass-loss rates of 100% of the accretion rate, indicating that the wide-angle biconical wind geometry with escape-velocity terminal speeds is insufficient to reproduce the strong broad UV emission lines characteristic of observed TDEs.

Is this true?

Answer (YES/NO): NO